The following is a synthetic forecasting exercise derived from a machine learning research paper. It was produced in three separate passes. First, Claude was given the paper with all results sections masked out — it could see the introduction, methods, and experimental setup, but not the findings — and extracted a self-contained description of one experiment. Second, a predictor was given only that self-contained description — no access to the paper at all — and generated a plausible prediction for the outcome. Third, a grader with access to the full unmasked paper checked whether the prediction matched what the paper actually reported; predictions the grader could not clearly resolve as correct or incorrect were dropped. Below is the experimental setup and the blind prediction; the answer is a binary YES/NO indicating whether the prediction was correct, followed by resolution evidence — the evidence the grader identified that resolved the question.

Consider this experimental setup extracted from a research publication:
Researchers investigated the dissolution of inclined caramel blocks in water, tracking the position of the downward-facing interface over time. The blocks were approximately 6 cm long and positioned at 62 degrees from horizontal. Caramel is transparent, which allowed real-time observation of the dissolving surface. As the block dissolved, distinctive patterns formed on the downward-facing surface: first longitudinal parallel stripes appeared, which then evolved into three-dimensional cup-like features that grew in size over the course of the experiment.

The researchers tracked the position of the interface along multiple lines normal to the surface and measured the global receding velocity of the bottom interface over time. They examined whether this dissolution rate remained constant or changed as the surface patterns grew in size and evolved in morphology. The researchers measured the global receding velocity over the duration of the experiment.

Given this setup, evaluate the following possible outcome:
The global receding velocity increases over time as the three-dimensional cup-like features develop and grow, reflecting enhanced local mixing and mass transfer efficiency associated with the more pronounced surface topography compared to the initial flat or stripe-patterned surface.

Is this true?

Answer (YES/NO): NO